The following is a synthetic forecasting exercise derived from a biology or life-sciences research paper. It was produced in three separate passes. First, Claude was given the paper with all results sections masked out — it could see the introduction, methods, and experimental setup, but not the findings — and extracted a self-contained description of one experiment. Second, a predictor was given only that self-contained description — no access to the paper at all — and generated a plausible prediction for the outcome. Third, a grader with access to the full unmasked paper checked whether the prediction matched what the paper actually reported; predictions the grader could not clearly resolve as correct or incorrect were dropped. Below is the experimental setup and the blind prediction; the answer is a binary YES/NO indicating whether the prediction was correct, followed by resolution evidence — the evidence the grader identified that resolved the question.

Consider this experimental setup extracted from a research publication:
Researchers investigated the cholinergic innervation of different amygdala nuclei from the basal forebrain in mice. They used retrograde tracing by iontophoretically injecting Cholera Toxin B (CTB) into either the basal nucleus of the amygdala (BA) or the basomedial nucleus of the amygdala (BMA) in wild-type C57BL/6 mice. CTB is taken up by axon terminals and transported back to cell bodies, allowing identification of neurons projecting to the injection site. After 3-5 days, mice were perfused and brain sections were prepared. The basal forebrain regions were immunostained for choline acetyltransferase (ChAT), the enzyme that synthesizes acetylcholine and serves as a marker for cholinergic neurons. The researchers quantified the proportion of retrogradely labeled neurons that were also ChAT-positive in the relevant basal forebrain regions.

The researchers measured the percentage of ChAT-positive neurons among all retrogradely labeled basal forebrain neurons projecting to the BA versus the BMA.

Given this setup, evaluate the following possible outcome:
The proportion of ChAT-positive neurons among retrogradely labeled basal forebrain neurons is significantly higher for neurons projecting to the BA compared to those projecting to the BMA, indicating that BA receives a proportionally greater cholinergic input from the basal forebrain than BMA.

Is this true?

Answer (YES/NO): YES